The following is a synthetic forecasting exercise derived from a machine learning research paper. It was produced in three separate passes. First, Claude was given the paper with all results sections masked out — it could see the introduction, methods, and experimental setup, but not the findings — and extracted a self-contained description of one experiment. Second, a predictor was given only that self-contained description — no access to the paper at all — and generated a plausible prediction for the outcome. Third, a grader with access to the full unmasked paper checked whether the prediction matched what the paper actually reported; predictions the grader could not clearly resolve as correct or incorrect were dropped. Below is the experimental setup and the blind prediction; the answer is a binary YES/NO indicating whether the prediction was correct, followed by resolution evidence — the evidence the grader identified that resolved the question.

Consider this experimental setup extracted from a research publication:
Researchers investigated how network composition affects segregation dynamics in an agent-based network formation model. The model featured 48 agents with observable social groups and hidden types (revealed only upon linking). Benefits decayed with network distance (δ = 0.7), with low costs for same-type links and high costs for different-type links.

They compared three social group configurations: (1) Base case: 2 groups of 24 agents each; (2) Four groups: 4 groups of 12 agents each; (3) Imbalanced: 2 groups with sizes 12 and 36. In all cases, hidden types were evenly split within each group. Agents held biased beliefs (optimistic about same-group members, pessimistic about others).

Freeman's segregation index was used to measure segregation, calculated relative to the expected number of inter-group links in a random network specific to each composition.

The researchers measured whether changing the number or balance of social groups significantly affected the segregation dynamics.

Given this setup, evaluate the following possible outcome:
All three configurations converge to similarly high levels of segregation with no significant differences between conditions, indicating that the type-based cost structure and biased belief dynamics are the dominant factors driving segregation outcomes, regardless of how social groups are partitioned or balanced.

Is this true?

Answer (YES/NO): YES